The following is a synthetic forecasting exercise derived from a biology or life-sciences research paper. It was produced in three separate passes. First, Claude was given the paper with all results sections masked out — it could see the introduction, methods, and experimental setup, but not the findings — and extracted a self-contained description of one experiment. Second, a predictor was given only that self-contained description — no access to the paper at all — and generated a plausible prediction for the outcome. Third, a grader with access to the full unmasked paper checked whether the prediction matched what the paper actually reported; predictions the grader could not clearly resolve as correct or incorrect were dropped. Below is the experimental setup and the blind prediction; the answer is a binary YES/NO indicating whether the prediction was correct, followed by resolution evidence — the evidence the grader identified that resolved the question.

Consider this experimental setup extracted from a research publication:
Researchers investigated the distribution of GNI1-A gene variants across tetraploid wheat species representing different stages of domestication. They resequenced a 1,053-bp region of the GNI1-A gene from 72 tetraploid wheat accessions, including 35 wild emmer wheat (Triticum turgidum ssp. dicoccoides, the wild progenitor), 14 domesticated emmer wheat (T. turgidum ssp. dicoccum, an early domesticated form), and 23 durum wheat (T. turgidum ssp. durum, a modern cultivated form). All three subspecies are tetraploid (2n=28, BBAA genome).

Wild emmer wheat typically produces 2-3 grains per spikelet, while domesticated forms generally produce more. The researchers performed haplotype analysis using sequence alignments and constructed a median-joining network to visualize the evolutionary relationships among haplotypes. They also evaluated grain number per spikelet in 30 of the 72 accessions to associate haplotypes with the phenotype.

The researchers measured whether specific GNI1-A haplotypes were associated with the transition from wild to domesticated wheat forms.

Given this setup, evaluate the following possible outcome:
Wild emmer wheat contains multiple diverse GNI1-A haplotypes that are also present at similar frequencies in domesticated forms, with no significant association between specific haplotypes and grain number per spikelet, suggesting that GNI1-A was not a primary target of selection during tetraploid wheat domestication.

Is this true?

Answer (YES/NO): NO